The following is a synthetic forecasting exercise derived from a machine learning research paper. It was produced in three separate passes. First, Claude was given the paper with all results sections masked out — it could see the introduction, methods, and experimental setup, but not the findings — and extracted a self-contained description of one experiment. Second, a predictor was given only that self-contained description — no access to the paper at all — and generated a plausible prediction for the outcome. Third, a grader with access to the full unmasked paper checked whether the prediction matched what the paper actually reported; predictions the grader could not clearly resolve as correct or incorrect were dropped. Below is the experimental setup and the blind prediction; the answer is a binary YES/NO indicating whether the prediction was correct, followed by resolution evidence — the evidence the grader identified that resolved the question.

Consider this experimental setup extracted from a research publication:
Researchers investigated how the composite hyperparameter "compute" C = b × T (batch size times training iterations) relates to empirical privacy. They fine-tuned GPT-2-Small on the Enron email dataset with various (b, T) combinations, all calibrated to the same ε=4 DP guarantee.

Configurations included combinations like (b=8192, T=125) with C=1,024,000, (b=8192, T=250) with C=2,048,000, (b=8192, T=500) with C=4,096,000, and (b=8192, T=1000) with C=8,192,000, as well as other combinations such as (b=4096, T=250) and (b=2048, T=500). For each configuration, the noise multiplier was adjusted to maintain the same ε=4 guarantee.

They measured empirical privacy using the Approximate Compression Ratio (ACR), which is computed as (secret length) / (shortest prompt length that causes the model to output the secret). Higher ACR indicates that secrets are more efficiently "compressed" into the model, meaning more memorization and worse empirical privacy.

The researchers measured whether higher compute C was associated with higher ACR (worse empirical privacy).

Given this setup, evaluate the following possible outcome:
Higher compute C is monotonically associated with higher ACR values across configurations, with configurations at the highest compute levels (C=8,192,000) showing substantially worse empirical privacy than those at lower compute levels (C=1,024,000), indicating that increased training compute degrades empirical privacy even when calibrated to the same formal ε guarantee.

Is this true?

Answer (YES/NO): YES